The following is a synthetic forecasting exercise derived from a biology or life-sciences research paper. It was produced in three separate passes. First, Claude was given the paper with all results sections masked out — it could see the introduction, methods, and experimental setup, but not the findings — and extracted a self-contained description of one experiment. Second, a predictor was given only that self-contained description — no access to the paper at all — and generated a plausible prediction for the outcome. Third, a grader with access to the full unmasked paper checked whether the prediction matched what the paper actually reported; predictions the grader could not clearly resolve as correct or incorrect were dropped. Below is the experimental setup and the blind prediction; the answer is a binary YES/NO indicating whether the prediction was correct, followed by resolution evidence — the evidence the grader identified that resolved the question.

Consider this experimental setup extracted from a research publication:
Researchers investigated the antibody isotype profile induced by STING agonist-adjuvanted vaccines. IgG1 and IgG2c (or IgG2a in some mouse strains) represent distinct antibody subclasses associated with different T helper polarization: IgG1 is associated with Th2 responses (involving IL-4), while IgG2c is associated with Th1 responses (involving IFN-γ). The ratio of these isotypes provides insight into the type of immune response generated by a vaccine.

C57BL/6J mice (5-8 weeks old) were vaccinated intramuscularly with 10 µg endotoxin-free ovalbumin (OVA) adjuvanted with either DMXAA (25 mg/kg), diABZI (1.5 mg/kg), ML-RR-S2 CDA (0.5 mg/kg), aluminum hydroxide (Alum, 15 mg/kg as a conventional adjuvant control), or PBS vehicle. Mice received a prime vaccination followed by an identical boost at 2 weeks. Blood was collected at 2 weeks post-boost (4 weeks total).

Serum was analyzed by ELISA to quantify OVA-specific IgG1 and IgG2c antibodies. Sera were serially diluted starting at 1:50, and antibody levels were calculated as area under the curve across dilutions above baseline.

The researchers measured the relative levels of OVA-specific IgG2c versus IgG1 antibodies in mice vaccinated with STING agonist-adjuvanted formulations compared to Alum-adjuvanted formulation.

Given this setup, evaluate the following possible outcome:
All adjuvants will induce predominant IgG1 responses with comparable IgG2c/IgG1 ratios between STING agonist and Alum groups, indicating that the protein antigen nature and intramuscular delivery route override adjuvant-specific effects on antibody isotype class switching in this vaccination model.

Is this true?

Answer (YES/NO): NO